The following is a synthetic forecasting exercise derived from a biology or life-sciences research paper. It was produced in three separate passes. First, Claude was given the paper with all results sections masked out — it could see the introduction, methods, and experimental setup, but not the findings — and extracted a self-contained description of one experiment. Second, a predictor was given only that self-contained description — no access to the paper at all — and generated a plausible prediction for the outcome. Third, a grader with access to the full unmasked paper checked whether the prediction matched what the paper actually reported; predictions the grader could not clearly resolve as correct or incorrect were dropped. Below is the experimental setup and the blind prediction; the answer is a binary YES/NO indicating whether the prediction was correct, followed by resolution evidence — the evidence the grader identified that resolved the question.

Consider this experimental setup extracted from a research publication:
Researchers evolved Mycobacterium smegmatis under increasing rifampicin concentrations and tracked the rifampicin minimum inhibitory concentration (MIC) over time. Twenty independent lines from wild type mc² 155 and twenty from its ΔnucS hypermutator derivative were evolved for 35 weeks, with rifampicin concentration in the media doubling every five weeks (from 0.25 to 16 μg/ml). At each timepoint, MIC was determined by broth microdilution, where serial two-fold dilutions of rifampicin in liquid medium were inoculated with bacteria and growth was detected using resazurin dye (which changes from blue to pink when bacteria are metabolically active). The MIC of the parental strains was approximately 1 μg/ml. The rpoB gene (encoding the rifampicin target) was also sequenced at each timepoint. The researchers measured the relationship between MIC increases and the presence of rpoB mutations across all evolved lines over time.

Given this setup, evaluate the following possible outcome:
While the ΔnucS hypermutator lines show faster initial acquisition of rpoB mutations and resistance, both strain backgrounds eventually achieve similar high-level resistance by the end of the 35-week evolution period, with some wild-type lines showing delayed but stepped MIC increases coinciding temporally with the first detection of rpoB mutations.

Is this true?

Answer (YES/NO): NO